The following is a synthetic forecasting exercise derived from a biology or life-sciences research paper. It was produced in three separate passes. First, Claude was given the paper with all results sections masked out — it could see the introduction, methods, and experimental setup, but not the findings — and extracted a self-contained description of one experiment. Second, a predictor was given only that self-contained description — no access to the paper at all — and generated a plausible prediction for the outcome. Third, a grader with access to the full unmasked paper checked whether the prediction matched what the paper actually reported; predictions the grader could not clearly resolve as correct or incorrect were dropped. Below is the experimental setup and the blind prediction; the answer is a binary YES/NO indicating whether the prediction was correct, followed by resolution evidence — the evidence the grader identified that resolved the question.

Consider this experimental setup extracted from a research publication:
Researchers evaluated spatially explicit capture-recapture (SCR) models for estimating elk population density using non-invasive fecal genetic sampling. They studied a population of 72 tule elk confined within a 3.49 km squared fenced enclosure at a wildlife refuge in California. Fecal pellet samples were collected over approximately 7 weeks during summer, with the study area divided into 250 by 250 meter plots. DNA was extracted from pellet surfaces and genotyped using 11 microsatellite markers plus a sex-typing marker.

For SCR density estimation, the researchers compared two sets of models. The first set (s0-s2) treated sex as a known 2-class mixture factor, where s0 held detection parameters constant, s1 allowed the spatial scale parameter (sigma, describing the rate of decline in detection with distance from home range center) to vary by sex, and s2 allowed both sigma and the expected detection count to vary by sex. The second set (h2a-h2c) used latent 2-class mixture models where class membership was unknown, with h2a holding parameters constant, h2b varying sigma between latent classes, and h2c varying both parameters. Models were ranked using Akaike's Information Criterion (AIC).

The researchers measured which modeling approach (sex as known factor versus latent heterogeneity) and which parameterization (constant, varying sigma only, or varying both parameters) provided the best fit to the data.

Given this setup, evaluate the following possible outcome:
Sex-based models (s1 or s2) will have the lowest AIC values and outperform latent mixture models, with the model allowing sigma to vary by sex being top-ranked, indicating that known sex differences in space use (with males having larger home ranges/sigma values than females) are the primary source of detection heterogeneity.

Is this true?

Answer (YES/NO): NO